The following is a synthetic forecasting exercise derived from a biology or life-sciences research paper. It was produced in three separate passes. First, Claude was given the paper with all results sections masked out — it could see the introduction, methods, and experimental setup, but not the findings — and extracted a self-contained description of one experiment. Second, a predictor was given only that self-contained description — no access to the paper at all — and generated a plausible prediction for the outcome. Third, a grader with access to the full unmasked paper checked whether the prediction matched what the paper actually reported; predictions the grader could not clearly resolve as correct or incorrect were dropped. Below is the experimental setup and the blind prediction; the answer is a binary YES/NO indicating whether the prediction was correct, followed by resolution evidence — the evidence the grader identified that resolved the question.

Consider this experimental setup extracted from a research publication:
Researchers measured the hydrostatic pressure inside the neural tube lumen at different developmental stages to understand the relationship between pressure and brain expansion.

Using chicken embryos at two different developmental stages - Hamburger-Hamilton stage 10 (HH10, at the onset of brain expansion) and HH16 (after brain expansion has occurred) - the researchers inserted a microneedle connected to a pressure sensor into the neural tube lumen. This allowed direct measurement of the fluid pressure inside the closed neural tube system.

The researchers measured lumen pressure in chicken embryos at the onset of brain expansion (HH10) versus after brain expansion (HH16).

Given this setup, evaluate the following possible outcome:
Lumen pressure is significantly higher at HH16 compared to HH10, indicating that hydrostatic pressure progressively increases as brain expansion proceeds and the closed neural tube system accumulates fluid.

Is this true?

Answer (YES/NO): YES